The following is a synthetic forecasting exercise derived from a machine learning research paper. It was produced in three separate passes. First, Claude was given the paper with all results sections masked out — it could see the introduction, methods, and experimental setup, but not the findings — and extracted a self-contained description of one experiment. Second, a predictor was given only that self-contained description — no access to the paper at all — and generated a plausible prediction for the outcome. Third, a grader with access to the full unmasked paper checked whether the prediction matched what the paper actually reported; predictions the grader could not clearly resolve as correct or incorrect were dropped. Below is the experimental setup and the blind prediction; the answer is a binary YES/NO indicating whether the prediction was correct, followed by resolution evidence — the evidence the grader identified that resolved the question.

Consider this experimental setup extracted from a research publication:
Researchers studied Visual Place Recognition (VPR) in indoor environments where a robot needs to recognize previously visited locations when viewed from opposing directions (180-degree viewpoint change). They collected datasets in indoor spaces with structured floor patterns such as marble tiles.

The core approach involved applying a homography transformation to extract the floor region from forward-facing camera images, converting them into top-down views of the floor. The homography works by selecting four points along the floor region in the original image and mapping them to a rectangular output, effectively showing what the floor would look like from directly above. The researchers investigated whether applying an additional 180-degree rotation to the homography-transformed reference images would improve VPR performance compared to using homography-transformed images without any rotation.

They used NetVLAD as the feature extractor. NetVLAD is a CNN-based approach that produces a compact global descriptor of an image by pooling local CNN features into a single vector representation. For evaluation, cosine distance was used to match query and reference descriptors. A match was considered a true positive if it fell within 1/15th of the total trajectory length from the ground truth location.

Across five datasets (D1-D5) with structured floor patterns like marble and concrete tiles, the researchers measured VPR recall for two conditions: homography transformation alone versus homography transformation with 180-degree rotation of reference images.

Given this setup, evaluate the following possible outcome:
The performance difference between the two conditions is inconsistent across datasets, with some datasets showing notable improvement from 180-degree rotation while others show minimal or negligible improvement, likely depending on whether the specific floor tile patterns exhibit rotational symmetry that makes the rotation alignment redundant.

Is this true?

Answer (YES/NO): NO